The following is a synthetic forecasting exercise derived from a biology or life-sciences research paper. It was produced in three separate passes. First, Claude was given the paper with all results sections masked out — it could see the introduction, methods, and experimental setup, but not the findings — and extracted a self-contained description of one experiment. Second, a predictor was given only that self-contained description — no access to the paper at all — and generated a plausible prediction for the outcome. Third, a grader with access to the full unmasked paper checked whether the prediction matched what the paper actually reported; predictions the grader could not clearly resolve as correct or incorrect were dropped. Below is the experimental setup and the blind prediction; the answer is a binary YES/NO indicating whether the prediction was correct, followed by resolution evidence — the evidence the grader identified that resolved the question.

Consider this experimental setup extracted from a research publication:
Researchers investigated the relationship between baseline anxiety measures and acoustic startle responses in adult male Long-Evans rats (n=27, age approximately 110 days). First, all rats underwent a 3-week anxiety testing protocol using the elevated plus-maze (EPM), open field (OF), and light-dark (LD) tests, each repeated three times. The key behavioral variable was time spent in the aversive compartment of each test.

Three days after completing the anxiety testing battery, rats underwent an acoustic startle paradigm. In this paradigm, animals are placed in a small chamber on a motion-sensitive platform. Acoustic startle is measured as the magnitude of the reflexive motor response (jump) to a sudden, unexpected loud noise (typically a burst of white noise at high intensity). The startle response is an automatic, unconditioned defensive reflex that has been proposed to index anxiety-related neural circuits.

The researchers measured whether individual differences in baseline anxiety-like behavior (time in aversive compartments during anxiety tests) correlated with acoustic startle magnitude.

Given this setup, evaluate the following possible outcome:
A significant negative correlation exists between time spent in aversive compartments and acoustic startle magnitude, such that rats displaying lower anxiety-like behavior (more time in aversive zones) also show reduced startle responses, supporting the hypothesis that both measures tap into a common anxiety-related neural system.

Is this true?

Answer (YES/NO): NO